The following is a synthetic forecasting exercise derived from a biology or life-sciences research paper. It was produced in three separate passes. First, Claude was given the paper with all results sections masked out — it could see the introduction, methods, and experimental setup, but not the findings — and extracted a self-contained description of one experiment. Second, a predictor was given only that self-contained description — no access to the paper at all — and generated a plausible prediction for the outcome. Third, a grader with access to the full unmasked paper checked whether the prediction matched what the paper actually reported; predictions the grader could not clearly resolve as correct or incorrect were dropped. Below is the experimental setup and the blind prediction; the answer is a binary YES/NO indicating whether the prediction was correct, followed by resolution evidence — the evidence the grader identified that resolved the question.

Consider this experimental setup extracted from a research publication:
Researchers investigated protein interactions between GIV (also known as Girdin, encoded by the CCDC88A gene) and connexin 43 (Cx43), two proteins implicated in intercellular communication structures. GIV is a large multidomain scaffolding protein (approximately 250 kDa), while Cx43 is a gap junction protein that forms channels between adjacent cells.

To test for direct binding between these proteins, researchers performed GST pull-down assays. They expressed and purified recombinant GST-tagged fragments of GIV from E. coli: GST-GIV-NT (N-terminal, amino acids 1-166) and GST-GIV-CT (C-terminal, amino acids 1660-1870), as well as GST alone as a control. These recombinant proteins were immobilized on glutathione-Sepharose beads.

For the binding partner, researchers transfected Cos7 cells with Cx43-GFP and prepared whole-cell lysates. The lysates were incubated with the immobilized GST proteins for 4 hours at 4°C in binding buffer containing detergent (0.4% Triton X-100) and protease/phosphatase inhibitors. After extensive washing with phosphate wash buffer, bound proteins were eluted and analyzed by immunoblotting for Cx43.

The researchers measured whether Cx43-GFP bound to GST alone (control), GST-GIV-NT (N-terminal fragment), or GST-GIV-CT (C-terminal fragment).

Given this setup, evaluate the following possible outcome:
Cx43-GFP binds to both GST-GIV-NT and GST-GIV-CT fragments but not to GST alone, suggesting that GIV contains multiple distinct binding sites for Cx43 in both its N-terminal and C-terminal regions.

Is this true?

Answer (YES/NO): NO